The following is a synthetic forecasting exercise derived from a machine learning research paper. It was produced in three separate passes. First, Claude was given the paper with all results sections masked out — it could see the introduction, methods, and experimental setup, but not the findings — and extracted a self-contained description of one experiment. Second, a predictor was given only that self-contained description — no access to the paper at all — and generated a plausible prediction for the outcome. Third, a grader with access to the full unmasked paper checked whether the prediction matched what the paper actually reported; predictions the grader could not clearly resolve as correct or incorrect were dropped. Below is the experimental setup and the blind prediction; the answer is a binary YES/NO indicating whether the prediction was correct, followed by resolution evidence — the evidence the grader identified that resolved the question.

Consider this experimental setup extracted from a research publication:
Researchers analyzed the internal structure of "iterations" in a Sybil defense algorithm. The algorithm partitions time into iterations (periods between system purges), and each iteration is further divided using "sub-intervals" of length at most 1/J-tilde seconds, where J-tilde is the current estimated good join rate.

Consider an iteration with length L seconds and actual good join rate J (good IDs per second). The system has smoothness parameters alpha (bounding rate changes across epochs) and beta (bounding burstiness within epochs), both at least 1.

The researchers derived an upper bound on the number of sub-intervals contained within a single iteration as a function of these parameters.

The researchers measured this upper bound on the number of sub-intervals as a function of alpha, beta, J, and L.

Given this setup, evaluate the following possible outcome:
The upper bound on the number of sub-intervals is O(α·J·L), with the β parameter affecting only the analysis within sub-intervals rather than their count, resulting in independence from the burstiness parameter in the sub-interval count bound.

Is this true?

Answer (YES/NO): NO